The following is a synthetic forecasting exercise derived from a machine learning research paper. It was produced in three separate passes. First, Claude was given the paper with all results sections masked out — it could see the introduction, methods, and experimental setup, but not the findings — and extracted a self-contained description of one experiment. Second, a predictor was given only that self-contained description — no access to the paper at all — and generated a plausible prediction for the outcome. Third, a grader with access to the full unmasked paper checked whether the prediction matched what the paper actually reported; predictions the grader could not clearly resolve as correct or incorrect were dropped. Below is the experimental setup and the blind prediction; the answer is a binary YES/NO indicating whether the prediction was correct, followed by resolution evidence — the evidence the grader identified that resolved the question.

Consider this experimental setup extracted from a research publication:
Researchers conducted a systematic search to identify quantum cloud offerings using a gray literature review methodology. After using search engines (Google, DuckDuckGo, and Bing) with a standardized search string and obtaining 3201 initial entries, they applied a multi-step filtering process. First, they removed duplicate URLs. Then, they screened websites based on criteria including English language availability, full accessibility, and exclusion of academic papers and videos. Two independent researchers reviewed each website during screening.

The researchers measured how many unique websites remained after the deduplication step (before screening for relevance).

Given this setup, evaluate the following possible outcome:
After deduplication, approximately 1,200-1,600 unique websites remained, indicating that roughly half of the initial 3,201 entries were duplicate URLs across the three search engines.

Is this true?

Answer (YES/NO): NO